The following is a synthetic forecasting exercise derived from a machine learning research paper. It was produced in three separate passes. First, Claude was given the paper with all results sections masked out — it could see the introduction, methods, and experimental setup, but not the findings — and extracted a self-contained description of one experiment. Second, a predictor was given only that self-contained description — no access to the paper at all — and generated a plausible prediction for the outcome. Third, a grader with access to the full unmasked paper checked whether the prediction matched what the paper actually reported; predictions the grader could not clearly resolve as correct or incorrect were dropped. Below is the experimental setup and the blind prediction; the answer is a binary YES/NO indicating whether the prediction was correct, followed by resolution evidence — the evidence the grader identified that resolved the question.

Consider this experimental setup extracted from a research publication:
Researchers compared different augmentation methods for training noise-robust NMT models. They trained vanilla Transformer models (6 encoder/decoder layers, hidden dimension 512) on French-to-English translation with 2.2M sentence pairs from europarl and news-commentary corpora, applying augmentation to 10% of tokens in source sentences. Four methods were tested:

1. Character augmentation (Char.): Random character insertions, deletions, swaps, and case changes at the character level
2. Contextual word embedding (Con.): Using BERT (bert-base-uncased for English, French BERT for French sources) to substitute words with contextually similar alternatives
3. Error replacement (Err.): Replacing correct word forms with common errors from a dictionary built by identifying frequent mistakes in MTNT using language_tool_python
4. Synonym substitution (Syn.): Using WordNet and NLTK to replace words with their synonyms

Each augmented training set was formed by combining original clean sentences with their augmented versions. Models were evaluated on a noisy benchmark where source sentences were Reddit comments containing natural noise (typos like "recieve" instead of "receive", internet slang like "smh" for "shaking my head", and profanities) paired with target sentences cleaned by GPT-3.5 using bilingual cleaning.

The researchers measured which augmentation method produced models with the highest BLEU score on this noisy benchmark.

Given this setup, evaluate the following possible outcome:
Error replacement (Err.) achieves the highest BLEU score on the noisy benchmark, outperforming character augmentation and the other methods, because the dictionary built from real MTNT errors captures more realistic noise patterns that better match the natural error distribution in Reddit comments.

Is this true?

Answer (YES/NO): NO